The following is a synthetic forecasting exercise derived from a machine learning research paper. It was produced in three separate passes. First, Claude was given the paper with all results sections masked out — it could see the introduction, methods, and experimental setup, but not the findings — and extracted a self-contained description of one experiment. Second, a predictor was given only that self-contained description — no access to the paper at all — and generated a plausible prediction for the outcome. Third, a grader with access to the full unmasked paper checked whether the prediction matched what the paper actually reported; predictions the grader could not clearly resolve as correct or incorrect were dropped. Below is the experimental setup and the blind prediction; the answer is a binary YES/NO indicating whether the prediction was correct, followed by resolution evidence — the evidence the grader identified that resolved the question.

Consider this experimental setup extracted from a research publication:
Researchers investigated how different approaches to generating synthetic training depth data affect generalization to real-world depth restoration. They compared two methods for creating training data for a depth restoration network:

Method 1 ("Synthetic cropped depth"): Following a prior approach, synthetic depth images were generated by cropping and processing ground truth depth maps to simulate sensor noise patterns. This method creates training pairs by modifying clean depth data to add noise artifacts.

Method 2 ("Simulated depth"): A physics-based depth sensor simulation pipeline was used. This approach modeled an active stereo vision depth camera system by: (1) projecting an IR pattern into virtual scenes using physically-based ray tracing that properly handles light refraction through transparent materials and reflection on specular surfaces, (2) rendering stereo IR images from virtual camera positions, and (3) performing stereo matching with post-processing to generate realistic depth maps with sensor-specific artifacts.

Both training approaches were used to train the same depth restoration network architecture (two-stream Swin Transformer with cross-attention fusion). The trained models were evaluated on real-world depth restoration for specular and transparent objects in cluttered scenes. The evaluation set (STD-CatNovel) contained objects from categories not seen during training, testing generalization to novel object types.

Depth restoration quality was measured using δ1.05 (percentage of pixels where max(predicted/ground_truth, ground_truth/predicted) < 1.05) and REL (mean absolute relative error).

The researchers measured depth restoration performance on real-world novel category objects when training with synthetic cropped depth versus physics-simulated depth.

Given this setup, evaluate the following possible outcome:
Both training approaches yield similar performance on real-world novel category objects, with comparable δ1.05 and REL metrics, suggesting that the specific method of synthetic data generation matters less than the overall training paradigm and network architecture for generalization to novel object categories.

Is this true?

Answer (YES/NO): NO